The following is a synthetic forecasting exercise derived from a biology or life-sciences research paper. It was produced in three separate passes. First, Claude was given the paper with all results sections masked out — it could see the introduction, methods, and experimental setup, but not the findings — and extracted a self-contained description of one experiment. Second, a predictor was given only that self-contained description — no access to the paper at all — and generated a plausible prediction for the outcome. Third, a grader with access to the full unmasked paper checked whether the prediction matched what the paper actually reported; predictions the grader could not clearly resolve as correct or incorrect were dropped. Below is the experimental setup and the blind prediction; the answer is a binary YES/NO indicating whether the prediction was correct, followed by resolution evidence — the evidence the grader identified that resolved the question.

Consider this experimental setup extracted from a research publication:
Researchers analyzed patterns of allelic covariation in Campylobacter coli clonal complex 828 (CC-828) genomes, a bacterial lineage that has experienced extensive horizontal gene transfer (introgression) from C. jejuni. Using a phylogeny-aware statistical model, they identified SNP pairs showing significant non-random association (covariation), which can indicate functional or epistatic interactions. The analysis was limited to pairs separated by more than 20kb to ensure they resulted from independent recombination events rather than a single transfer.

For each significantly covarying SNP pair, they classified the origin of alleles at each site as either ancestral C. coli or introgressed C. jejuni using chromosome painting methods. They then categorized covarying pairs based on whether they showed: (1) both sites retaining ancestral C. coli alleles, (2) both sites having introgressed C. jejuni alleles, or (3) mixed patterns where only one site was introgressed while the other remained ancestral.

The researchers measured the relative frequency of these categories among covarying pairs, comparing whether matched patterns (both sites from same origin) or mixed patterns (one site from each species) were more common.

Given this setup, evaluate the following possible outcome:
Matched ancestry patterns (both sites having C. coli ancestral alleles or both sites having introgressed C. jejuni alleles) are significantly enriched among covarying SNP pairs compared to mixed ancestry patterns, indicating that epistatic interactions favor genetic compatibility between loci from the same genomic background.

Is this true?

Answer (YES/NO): YES